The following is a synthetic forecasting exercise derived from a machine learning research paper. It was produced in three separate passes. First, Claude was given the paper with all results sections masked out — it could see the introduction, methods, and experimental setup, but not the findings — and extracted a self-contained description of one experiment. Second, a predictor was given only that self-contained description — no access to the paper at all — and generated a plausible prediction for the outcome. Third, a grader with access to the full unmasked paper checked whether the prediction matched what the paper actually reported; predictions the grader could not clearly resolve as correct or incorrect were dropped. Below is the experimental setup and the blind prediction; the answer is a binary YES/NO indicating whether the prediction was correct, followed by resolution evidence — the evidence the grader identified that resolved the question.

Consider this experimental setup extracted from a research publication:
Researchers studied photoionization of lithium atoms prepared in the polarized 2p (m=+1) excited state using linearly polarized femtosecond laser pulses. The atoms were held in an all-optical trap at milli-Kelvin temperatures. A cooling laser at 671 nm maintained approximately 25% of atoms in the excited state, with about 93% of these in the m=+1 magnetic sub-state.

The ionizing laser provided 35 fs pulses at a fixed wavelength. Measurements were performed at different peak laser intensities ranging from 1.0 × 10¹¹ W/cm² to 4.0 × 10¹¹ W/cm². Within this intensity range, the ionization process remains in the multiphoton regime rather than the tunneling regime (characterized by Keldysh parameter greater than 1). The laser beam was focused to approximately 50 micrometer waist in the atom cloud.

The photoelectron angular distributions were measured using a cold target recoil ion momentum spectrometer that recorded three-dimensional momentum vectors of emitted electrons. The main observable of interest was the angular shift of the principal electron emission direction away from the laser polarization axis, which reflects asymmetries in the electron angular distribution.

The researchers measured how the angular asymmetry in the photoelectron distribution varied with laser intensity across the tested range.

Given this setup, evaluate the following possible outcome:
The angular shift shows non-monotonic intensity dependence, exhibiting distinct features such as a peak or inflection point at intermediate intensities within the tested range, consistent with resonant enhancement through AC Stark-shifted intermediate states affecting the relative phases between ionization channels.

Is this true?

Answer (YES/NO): NO